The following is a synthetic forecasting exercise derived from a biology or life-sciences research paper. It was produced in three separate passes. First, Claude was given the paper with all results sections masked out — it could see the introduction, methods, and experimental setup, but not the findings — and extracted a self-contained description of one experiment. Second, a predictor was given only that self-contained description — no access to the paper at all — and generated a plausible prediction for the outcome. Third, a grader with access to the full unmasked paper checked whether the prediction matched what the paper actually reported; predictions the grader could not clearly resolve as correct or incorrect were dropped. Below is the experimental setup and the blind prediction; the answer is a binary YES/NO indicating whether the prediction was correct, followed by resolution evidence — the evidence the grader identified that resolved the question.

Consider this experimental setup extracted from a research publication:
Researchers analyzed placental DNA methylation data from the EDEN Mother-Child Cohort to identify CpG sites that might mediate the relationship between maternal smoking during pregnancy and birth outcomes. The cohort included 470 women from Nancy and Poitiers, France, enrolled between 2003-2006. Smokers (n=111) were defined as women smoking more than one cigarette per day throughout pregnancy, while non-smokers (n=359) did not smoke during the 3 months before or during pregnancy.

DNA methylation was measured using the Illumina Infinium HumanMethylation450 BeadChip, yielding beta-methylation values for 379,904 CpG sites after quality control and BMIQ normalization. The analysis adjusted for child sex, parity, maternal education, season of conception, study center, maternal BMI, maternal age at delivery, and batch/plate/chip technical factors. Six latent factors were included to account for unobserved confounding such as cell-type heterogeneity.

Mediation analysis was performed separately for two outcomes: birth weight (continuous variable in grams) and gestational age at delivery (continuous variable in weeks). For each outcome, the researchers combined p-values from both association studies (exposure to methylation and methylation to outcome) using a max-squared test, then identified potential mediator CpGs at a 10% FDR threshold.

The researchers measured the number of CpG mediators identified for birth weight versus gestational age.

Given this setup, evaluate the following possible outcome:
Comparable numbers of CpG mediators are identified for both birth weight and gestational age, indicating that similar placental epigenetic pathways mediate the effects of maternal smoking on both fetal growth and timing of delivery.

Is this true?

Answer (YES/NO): NO